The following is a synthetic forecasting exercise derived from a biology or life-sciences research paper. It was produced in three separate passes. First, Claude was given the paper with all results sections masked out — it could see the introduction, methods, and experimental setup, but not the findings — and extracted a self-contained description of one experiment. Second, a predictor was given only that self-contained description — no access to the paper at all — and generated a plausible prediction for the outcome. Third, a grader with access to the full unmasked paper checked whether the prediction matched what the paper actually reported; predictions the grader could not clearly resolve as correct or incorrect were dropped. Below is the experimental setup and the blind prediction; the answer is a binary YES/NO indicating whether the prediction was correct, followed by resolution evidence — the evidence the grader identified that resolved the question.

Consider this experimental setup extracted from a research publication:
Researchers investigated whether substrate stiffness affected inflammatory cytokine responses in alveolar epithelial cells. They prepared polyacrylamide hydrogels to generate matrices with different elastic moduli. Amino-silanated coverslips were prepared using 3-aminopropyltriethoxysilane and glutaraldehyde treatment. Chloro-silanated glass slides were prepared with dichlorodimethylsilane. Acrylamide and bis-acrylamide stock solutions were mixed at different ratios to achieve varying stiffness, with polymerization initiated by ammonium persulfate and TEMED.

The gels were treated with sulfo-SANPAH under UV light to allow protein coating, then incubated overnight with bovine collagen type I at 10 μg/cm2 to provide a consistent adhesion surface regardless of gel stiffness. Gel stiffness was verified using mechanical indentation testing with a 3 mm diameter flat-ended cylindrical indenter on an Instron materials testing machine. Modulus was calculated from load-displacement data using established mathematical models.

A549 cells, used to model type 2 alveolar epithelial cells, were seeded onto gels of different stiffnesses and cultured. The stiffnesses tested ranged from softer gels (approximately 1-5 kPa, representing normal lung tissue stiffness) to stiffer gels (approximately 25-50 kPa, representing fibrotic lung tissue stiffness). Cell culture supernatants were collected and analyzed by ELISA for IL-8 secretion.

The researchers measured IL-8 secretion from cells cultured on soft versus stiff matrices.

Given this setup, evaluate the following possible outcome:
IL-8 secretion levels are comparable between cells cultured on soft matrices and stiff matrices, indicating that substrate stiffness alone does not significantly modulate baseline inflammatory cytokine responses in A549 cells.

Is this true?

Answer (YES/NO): NO